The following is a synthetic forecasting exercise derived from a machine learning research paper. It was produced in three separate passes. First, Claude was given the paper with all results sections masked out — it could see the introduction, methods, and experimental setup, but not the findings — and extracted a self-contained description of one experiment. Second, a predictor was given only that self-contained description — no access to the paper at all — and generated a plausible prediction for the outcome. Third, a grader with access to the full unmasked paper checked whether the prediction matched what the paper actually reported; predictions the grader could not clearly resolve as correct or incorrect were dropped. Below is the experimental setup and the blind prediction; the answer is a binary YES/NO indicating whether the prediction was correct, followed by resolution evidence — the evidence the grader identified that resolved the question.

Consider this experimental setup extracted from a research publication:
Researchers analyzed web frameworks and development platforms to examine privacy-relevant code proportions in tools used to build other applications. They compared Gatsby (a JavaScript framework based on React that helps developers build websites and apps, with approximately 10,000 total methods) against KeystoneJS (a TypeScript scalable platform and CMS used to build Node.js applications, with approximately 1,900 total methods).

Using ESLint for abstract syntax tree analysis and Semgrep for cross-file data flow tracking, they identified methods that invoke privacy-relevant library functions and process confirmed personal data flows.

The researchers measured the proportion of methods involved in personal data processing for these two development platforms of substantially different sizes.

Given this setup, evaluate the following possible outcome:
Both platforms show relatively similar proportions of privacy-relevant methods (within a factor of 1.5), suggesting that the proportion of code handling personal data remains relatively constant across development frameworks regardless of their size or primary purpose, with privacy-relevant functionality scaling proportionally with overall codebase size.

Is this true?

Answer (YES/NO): NO